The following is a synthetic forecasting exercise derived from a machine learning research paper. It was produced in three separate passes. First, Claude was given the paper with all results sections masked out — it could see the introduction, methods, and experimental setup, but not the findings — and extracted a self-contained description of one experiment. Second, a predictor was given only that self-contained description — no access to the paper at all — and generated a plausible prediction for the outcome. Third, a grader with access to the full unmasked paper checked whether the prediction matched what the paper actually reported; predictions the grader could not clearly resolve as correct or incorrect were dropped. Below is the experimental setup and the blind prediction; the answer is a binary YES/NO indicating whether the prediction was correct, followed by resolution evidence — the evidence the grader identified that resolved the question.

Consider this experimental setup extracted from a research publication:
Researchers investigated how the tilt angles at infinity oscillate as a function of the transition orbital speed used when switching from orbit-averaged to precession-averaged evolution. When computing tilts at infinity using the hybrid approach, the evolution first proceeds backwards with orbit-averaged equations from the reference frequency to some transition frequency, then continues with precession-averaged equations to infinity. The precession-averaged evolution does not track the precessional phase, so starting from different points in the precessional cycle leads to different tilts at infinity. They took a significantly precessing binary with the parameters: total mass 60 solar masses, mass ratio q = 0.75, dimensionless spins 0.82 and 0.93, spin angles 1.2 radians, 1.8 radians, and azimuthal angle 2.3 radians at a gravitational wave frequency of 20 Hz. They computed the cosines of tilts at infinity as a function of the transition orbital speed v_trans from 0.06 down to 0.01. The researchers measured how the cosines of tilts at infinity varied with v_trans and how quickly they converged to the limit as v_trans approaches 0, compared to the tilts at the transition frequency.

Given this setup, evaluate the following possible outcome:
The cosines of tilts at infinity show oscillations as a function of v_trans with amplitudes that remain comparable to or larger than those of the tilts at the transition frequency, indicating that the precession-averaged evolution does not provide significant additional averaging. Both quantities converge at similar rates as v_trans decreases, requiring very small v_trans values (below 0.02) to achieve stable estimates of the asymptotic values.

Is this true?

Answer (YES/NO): NO